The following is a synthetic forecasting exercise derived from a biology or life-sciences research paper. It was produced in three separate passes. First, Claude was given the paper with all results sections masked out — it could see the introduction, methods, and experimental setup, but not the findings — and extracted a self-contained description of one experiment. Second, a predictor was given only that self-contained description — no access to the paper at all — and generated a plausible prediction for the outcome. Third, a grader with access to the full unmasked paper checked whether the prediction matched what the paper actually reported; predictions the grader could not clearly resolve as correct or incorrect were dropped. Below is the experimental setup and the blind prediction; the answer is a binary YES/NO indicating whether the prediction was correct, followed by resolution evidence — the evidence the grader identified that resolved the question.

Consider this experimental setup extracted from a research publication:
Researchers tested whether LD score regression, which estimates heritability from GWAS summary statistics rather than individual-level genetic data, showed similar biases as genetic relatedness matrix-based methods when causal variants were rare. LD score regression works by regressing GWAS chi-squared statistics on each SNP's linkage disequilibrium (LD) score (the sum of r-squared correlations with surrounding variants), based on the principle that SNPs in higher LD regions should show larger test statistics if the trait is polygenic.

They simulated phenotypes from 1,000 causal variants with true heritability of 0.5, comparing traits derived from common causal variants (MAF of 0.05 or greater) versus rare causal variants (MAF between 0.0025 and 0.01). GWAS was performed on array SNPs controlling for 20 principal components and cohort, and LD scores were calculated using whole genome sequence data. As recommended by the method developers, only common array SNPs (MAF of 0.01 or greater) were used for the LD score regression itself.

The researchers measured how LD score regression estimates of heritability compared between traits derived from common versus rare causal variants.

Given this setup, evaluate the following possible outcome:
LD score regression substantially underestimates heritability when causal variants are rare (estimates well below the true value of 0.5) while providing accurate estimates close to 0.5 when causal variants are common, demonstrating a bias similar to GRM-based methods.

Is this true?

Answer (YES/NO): NO